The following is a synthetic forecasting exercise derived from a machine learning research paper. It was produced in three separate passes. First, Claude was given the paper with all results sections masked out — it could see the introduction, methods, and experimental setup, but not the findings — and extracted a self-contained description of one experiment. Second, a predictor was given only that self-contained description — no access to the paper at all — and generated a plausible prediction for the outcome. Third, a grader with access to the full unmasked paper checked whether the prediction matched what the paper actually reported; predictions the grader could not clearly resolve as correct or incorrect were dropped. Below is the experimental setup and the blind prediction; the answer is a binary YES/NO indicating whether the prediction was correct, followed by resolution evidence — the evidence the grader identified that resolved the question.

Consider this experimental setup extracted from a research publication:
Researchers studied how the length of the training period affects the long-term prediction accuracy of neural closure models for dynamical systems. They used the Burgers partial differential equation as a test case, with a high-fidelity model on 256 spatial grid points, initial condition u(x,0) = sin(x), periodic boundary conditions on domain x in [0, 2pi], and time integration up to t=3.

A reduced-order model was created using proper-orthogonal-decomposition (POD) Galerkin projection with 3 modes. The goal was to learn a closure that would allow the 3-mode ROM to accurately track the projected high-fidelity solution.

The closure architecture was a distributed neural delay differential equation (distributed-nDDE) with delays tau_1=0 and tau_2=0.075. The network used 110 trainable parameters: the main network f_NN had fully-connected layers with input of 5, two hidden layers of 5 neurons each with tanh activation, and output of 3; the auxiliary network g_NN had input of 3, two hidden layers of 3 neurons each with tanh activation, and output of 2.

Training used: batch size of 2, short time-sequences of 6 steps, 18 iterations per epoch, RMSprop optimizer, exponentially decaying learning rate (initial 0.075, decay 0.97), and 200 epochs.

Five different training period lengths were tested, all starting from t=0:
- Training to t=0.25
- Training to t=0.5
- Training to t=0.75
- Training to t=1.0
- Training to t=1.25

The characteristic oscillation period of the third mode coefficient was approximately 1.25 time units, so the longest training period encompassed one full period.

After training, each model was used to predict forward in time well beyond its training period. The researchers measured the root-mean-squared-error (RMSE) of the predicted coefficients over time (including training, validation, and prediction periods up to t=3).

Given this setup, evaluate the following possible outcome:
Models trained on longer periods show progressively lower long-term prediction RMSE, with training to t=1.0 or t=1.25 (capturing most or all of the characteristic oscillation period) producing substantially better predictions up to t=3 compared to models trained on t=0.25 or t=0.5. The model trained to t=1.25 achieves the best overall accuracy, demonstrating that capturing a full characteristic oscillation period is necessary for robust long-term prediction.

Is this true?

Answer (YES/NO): YES